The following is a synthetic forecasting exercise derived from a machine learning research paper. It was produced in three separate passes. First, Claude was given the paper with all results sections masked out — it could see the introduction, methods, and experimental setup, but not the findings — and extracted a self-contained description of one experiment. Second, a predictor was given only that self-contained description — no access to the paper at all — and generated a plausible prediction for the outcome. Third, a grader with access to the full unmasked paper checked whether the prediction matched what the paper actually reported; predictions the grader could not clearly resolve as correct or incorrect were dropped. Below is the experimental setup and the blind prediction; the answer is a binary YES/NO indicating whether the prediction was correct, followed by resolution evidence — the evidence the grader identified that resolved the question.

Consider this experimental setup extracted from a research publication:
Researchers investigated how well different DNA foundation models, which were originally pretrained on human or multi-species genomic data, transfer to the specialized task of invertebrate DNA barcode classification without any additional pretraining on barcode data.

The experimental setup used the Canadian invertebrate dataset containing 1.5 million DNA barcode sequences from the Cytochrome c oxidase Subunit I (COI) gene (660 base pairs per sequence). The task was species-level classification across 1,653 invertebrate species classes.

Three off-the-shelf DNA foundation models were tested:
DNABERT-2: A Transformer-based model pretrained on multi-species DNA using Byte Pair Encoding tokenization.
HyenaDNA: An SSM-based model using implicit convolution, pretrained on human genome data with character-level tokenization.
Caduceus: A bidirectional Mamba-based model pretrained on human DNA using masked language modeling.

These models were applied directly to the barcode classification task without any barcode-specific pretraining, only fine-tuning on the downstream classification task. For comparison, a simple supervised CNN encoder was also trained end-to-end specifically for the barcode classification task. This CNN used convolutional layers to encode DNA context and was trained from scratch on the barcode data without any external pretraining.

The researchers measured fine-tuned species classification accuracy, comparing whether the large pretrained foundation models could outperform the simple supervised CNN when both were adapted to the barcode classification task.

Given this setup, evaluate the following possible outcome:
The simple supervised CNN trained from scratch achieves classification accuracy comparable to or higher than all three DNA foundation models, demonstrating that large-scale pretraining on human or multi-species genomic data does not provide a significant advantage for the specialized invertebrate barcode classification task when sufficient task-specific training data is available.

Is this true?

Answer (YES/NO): NO